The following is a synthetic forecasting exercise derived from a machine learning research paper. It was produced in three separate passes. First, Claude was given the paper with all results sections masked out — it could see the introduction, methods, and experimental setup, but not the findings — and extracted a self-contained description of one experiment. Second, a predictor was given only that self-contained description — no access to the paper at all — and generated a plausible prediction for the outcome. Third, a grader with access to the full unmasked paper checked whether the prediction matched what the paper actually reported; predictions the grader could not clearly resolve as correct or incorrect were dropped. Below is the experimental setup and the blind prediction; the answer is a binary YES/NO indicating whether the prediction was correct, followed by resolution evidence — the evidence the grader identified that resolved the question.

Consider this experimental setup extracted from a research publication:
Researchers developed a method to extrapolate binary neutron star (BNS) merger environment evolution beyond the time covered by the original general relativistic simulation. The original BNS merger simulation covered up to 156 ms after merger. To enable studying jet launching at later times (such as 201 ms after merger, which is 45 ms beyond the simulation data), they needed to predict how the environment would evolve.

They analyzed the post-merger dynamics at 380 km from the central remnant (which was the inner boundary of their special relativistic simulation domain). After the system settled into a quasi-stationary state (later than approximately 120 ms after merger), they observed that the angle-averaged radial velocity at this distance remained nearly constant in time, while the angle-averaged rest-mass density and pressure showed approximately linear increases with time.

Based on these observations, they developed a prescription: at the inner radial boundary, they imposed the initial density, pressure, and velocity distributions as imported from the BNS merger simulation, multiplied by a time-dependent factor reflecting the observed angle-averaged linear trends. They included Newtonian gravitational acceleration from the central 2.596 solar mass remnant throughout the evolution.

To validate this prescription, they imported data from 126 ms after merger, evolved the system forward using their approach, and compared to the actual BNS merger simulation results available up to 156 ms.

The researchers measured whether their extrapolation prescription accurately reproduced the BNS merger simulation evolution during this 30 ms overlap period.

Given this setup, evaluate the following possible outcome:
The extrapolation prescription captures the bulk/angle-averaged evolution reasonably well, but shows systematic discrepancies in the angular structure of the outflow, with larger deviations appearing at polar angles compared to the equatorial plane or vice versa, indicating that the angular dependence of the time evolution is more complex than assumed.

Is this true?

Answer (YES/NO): NO